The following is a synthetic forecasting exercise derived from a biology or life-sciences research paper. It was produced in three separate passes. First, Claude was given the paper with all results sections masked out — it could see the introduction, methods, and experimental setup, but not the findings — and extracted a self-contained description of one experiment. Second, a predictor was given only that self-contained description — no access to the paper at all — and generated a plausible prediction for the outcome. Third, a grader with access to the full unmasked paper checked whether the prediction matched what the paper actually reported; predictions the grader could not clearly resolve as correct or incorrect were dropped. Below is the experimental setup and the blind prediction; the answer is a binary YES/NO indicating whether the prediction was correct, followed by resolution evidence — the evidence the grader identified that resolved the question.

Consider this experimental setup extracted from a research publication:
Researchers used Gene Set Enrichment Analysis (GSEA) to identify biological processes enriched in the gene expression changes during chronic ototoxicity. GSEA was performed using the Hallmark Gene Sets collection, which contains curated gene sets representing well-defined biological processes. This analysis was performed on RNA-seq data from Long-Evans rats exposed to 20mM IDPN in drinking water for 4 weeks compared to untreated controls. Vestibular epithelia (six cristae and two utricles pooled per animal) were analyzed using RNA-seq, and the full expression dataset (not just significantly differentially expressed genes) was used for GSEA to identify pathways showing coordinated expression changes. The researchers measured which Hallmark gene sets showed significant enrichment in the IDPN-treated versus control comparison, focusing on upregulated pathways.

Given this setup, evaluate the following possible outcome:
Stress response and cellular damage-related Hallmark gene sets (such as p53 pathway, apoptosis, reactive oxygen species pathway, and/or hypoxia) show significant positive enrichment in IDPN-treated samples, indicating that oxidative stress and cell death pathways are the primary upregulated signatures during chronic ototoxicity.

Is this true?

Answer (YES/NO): NO